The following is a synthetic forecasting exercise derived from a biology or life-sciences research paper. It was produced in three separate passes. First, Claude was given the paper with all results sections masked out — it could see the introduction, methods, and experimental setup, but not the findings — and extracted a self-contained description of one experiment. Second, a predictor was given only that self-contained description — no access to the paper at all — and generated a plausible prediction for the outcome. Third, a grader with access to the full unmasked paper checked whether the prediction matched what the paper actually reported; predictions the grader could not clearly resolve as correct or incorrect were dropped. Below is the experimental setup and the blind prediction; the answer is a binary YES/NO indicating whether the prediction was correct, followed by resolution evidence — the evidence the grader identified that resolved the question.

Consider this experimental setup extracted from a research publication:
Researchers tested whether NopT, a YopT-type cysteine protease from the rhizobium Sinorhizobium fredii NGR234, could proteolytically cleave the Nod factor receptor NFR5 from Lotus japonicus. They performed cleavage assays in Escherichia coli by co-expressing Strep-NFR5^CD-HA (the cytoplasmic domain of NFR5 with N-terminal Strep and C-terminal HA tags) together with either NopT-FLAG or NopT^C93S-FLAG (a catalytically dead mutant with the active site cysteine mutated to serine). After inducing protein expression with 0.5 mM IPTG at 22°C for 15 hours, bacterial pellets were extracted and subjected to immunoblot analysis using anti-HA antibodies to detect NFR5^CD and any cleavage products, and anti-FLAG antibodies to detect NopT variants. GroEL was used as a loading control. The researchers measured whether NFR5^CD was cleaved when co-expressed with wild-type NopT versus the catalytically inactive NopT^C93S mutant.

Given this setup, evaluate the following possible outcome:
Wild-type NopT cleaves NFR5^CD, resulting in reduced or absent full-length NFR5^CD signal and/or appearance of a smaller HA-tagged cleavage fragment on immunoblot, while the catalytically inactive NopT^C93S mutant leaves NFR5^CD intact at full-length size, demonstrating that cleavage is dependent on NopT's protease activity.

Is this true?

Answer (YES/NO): YES